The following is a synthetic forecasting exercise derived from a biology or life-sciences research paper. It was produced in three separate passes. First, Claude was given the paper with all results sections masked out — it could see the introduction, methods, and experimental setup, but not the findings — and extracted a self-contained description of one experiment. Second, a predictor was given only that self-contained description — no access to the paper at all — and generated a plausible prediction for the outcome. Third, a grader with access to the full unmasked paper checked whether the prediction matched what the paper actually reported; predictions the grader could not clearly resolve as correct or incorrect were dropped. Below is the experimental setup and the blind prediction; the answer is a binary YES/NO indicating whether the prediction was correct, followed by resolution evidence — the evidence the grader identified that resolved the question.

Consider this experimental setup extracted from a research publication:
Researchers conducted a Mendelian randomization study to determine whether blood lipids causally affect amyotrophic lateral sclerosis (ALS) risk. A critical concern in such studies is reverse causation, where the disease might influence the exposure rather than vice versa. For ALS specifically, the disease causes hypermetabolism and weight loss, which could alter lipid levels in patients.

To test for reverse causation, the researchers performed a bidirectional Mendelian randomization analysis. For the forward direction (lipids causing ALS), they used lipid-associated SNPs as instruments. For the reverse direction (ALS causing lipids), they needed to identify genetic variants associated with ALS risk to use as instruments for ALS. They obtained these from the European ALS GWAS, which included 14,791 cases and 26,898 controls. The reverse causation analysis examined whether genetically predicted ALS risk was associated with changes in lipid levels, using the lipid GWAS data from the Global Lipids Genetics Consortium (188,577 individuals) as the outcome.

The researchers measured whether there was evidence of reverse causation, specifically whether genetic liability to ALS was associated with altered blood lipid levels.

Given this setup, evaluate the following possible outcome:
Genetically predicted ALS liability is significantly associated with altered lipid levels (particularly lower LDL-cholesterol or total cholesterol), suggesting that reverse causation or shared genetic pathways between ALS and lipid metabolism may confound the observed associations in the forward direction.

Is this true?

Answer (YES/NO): NO